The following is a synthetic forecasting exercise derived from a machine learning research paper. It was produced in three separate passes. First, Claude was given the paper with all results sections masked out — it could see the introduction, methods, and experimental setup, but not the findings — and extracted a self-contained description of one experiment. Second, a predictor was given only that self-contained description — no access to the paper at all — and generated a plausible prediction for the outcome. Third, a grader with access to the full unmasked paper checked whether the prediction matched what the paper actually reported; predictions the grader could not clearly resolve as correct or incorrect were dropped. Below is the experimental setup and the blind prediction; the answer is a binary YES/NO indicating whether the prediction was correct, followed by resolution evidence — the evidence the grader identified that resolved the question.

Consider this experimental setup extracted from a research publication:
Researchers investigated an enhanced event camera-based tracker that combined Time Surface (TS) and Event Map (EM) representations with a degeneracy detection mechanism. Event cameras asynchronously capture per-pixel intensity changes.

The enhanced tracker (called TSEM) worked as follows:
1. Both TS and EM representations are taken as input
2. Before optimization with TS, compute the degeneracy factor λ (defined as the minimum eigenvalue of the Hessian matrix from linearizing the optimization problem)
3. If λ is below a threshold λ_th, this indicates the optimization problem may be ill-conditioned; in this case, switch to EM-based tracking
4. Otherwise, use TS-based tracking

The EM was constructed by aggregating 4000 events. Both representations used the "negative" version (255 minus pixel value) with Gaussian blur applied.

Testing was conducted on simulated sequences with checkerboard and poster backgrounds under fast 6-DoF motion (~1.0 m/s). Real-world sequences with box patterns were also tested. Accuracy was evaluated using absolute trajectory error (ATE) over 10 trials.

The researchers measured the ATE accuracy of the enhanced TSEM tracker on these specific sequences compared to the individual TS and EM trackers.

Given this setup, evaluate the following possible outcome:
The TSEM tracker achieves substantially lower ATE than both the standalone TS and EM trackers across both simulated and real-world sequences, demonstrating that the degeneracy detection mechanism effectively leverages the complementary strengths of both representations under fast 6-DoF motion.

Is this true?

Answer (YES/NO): NO